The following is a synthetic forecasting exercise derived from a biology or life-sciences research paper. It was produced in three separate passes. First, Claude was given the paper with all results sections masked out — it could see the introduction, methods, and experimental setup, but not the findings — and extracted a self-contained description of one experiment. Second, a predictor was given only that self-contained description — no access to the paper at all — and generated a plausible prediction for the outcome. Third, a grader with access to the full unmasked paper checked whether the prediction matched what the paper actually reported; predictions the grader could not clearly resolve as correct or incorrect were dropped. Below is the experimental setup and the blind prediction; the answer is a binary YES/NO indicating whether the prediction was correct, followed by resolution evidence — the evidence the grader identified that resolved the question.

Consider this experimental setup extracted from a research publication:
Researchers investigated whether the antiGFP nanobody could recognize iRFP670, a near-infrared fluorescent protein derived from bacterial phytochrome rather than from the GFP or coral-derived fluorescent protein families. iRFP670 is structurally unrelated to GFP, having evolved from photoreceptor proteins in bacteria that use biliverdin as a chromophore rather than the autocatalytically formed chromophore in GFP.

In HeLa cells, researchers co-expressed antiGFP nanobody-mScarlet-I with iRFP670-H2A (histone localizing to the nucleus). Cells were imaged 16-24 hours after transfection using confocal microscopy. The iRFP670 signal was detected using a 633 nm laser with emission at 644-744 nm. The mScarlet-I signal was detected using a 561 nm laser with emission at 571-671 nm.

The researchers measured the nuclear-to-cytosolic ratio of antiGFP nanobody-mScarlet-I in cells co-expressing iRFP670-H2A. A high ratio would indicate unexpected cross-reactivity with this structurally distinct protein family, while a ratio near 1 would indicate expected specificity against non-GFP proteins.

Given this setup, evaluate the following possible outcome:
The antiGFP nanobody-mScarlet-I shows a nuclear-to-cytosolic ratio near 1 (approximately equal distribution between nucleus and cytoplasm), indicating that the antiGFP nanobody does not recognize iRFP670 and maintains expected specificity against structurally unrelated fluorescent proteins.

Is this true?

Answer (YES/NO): YES